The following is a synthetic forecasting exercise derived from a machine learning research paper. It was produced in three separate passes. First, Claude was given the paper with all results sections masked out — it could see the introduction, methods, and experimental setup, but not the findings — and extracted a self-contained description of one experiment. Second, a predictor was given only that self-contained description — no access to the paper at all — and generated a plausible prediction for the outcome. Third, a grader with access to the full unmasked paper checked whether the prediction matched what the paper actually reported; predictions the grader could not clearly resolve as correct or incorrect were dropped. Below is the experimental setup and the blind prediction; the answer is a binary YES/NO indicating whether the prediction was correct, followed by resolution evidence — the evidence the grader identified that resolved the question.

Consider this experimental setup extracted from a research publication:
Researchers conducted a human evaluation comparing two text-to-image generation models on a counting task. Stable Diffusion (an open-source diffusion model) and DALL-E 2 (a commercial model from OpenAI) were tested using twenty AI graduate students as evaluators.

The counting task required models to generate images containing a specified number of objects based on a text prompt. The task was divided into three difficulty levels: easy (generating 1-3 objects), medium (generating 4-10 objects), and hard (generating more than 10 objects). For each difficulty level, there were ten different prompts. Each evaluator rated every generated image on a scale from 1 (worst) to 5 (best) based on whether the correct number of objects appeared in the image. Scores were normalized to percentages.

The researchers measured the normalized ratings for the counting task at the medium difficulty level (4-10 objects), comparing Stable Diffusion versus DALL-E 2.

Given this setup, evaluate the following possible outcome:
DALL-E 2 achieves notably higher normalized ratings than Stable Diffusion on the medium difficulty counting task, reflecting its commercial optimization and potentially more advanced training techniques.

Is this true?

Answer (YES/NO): NO